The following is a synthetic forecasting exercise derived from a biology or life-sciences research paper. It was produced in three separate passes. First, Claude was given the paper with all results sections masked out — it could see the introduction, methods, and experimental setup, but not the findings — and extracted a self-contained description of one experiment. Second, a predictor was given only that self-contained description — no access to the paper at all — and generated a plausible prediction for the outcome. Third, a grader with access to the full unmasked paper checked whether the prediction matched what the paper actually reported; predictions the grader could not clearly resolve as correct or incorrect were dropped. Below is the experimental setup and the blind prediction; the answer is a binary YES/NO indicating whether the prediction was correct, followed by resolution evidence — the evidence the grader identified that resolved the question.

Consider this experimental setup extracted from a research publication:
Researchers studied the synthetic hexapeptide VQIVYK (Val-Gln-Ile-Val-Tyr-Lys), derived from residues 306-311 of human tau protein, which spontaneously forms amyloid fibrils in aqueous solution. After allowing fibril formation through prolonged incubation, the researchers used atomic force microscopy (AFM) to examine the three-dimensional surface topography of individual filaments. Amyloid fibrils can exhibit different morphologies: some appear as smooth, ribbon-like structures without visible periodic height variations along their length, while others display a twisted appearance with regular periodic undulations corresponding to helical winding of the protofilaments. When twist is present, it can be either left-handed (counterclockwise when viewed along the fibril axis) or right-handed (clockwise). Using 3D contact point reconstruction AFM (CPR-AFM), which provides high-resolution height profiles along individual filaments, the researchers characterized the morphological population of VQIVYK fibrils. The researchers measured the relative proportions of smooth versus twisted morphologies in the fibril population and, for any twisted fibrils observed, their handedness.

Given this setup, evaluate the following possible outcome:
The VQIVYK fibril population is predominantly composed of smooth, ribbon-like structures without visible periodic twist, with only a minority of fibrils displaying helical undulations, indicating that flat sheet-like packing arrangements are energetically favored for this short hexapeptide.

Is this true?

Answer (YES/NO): YES